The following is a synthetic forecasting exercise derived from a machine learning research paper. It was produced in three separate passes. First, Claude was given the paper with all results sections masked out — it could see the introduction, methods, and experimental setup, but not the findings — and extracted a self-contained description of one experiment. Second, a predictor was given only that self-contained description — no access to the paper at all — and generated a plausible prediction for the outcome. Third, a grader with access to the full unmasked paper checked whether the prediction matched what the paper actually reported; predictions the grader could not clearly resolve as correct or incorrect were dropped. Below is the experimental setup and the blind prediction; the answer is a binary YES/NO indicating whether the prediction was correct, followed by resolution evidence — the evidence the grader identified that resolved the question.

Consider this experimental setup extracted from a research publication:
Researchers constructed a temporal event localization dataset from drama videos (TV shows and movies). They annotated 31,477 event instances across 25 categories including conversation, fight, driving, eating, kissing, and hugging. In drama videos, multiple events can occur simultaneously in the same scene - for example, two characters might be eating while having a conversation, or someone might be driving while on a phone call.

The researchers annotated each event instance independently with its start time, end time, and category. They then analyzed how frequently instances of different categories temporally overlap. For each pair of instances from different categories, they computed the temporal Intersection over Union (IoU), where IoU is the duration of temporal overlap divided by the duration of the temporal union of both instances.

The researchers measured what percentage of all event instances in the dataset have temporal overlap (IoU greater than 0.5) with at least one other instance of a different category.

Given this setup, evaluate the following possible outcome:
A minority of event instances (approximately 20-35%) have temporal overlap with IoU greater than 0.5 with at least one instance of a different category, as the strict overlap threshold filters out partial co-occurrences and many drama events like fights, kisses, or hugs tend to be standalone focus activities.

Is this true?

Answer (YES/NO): NO